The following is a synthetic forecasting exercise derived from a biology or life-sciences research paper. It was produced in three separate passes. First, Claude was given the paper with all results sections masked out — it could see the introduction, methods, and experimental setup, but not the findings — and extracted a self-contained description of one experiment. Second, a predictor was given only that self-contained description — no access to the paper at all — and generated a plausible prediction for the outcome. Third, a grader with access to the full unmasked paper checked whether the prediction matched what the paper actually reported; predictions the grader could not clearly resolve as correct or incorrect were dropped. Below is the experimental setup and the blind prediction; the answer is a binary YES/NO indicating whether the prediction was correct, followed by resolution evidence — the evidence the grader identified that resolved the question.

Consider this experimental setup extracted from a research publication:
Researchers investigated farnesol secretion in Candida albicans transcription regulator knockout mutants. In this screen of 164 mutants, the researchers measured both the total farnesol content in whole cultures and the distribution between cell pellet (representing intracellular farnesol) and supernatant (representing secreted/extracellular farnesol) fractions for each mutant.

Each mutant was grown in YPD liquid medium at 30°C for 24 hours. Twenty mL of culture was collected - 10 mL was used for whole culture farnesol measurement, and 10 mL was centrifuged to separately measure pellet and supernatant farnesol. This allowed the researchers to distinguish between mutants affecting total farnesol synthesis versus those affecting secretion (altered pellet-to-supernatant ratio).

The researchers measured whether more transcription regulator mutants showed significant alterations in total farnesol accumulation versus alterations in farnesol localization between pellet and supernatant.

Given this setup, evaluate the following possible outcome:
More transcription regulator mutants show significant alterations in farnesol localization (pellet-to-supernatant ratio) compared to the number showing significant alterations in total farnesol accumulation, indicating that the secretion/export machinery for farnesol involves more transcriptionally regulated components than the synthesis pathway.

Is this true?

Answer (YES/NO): NO